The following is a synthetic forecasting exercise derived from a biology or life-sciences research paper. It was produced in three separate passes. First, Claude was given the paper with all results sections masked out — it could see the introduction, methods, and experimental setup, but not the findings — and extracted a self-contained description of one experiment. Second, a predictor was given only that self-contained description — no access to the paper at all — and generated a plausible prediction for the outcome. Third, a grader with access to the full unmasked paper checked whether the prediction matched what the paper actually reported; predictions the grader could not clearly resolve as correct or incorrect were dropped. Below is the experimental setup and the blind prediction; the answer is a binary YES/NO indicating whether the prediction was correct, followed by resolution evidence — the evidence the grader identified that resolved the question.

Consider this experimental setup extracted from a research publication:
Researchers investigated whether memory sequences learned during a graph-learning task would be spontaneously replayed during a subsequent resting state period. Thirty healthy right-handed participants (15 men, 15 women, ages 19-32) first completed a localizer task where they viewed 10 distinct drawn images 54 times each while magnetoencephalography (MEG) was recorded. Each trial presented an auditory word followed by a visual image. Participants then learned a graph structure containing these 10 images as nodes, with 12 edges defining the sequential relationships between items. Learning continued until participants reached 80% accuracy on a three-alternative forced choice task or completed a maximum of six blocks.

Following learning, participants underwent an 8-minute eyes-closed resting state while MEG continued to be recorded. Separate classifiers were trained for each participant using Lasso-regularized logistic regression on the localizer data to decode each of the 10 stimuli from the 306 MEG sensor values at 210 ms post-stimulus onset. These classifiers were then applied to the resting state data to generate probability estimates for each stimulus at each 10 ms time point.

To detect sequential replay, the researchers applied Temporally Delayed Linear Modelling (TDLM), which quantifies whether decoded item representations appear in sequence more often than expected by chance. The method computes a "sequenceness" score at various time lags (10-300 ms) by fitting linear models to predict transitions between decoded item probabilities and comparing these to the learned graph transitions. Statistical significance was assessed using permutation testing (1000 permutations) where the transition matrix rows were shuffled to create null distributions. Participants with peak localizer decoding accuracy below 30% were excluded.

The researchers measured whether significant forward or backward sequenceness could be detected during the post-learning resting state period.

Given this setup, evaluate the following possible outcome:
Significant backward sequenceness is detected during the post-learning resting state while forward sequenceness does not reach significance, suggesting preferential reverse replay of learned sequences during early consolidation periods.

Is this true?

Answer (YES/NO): NO